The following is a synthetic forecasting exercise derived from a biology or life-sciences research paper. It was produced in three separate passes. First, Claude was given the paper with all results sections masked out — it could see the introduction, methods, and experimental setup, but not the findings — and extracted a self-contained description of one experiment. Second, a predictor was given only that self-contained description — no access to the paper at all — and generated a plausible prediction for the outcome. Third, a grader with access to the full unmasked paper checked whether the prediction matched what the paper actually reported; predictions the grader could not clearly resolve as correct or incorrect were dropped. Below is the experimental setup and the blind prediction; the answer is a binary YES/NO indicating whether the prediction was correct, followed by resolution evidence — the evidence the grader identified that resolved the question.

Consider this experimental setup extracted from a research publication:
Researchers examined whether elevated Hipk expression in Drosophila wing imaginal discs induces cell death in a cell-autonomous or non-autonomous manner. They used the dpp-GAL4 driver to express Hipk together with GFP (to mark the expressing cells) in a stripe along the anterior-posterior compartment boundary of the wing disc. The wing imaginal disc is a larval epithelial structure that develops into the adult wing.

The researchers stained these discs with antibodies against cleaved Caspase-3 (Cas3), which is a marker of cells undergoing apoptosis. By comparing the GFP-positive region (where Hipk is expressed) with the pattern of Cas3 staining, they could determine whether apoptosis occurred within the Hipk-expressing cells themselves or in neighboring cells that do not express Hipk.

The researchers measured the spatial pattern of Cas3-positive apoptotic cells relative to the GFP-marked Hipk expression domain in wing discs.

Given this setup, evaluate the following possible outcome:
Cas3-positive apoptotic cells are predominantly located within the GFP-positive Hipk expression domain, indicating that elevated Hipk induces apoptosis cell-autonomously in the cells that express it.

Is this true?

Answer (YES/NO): NO